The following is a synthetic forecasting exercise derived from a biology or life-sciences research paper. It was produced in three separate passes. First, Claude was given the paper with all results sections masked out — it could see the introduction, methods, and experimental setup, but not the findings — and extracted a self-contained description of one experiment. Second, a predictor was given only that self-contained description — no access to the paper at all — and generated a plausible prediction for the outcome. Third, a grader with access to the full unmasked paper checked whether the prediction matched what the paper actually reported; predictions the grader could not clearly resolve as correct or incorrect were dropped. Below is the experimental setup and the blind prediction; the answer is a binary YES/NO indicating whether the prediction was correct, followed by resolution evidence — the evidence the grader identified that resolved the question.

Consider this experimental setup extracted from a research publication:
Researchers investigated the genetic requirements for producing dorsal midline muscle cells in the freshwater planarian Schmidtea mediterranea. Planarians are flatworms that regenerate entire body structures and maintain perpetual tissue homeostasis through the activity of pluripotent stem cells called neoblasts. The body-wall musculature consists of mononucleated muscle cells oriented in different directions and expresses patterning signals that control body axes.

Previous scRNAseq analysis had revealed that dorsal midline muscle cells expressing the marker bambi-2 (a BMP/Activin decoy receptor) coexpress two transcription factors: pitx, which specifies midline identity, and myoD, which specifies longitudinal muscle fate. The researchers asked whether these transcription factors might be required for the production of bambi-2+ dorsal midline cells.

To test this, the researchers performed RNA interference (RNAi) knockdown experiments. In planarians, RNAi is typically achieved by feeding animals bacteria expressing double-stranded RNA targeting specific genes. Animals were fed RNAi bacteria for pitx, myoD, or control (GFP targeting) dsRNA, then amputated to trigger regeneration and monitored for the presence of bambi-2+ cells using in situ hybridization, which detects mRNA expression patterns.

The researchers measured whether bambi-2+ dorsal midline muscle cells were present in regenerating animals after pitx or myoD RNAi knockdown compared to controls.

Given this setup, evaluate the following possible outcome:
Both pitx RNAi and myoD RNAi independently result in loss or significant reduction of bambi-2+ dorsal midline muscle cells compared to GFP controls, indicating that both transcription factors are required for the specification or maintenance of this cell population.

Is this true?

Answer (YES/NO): YES